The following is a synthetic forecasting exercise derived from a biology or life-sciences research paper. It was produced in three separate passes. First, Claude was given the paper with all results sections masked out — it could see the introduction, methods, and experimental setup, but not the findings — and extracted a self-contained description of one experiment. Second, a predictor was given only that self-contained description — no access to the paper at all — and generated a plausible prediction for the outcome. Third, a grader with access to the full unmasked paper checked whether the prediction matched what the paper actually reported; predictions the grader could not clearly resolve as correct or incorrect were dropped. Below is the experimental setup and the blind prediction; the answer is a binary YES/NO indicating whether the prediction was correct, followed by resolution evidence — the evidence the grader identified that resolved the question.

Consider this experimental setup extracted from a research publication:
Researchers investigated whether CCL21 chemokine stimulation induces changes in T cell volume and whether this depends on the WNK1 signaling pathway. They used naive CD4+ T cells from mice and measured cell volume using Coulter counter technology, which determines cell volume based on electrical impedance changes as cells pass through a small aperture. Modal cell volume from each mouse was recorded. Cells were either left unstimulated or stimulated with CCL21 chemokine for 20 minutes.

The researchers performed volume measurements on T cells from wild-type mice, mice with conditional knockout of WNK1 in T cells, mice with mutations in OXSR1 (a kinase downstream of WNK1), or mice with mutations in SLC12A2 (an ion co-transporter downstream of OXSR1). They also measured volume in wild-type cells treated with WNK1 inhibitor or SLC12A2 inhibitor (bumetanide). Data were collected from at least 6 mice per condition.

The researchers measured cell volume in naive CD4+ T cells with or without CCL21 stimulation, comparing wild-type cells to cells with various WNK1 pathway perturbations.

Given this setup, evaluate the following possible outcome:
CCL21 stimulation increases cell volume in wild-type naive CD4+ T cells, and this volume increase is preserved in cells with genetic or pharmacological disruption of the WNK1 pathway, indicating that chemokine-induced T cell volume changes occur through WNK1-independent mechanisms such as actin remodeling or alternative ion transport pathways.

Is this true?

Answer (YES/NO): NO